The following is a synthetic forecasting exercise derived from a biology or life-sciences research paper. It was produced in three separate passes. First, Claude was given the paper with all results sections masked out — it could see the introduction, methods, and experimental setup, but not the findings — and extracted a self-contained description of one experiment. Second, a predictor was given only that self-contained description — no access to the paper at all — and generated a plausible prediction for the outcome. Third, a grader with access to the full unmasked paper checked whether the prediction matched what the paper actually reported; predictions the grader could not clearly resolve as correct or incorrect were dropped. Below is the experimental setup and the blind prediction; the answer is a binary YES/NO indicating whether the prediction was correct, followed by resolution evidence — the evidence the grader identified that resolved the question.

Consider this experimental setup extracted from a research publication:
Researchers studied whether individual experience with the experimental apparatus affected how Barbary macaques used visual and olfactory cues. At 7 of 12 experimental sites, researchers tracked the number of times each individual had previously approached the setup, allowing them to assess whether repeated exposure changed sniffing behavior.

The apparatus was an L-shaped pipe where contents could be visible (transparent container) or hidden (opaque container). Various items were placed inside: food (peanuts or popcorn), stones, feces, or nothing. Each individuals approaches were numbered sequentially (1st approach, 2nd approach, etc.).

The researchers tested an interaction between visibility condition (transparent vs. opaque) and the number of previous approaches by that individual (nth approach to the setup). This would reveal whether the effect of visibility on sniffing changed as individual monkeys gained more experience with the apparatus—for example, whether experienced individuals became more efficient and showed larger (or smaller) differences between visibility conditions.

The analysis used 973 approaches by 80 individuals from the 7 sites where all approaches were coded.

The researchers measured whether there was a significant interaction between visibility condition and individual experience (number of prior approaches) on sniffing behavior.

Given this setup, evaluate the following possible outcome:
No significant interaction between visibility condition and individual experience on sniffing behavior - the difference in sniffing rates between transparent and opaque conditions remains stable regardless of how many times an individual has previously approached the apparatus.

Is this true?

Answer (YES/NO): YES